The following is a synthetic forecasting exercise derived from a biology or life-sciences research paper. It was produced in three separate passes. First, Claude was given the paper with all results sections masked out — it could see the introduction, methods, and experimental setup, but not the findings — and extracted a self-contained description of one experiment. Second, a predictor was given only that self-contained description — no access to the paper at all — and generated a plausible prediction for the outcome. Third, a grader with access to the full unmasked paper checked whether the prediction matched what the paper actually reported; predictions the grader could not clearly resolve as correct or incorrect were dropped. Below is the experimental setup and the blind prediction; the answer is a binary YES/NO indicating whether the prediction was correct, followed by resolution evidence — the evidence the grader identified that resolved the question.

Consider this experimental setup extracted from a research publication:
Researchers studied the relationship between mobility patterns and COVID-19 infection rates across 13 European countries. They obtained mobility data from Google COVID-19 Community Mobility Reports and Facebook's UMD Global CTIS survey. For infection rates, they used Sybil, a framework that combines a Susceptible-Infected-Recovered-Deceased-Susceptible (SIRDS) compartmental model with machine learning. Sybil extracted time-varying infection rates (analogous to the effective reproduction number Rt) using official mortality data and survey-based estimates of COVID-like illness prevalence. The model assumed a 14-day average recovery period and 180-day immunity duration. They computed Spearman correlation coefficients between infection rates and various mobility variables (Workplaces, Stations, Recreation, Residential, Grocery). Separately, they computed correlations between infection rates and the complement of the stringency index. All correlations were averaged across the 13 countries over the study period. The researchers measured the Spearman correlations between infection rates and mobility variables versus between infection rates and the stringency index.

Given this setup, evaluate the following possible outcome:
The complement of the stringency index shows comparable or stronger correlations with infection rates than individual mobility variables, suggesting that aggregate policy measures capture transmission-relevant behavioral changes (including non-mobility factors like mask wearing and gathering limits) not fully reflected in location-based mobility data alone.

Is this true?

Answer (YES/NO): YES